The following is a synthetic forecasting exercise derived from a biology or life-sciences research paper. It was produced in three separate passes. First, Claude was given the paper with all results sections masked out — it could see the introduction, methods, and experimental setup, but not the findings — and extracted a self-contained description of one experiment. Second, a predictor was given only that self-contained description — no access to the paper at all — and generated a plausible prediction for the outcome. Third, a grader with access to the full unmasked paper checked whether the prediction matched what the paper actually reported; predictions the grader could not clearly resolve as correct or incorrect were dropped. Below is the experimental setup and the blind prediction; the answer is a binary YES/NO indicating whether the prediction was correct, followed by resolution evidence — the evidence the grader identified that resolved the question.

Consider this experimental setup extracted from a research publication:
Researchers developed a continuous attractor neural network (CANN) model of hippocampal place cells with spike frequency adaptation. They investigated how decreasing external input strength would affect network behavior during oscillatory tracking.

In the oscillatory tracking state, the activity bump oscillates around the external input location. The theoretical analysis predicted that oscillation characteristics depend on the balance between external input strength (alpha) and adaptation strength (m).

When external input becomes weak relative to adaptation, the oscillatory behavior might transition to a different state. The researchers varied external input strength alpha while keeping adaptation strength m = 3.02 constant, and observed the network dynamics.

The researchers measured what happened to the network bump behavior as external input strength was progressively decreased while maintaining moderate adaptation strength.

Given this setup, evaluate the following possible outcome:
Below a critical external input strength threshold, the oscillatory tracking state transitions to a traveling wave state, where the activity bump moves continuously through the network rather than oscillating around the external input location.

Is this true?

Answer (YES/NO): YES